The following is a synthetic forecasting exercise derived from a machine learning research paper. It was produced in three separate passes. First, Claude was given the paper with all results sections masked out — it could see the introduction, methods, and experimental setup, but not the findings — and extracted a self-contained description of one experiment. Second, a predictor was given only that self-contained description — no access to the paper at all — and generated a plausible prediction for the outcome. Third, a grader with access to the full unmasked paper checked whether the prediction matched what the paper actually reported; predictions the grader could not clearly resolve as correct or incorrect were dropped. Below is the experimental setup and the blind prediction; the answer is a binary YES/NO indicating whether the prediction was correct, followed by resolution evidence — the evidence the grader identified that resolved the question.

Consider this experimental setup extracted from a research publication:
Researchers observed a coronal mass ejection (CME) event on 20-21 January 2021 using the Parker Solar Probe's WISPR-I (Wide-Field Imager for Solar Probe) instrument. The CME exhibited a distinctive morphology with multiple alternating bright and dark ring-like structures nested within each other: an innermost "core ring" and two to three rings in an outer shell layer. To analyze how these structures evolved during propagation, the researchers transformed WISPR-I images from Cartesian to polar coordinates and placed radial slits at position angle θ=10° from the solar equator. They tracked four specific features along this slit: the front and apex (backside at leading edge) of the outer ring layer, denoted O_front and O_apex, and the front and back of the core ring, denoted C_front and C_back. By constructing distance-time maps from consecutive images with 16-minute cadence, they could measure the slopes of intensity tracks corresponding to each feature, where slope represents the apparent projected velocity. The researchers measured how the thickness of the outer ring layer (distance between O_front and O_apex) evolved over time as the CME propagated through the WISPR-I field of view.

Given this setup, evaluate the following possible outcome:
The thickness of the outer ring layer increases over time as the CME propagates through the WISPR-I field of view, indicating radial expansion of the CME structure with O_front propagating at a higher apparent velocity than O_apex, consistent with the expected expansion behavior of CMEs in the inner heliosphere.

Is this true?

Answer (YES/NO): YES